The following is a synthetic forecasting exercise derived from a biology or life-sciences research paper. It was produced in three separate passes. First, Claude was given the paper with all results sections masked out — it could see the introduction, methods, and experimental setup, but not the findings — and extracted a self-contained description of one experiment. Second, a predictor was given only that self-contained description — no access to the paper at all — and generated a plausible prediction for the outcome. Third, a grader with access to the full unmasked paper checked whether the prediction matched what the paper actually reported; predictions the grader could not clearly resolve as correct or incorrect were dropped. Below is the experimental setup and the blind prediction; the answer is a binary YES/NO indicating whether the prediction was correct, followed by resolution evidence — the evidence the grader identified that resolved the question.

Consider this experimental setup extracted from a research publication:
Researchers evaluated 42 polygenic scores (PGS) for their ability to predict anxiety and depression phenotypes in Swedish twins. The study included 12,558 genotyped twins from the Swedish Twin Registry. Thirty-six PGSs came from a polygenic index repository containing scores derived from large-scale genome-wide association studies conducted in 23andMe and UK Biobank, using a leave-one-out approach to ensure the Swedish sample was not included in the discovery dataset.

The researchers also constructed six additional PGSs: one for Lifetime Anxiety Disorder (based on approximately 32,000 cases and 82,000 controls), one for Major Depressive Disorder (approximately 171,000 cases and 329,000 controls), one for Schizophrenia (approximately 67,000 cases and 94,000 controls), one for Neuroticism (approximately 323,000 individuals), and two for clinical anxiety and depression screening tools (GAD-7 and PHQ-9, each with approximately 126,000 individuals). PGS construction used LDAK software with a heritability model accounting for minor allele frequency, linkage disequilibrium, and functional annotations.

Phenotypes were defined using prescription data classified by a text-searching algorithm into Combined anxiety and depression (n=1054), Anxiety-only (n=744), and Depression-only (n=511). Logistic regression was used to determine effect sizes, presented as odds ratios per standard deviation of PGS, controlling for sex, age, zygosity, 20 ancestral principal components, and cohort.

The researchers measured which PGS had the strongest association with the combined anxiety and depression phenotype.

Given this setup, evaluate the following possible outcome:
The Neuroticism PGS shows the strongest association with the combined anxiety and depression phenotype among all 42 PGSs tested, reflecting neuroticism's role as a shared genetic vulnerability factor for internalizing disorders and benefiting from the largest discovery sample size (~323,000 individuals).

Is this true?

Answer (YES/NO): NO